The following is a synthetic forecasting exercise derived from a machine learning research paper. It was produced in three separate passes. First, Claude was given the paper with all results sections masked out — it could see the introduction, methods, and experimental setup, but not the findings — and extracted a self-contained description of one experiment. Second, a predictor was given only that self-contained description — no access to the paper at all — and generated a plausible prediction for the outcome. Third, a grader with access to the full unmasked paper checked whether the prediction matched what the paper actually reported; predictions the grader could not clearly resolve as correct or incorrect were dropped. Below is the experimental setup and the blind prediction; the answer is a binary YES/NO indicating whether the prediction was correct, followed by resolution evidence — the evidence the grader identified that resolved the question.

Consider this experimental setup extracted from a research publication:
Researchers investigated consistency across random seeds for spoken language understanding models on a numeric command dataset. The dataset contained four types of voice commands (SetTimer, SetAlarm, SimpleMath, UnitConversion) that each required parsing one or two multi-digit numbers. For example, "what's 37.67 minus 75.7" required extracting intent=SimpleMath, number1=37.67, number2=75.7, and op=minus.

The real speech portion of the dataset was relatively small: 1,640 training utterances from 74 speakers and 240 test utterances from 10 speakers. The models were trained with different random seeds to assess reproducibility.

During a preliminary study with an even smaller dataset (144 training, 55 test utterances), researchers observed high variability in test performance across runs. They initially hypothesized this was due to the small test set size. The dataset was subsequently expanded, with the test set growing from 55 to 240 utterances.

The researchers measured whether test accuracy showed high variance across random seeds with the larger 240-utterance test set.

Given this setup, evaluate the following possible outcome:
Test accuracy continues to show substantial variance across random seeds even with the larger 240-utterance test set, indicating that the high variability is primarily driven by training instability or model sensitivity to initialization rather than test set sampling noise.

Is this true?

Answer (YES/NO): YES